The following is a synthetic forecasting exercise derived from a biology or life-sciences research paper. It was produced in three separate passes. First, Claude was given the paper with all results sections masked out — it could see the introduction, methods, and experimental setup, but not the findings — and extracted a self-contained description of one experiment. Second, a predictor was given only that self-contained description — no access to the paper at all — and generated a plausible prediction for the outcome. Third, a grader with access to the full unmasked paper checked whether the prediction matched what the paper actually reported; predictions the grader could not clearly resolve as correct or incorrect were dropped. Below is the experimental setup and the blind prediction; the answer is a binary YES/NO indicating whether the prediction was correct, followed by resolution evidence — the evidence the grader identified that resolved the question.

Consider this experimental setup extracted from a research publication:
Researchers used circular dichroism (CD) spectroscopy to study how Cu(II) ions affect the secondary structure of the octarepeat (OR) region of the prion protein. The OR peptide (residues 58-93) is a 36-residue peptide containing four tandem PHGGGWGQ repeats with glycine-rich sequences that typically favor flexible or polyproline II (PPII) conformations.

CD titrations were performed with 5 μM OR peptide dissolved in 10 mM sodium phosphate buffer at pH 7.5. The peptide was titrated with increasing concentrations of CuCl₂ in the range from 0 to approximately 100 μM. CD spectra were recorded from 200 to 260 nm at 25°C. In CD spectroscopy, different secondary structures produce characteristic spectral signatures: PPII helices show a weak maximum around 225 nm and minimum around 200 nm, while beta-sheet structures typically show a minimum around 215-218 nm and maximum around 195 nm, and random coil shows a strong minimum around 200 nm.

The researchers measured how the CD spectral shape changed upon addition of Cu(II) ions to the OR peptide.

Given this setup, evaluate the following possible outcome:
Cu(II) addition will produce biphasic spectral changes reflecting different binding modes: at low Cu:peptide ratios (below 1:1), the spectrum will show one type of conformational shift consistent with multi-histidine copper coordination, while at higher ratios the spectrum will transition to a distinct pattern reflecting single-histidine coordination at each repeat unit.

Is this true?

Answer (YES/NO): NO